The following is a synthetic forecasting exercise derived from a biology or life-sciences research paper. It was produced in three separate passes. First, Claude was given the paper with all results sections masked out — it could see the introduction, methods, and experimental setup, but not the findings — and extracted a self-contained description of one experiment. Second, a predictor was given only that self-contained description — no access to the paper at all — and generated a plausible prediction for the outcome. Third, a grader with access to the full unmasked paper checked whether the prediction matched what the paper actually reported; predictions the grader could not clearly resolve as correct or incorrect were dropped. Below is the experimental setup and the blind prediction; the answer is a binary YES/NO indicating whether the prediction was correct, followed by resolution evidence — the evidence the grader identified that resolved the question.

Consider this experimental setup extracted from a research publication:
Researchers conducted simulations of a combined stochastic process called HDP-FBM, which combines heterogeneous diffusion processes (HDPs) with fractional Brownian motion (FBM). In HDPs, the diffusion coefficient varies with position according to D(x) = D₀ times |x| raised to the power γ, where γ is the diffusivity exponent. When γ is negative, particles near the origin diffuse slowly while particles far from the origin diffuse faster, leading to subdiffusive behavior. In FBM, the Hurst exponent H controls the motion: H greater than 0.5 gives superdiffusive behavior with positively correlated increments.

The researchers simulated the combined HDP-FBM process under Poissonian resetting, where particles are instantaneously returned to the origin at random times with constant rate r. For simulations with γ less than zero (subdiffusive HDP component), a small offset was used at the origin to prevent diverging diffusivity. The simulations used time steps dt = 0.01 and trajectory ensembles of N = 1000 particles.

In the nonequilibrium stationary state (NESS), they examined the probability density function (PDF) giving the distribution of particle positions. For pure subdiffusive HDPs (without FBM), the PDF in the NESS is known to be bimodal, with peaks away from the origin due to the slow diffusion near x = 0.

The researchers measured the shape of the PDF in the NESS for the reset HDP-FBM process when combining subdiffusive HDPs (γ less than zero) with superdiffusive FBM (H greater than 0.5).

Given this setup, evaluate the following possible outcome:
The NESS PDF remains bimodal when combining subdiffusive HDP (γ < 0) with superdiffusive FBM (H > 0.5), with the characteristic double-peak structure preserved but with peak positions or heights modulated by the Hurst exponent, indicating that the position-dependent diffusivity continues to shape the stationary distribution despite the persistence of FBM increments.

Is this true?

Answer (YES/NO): NO